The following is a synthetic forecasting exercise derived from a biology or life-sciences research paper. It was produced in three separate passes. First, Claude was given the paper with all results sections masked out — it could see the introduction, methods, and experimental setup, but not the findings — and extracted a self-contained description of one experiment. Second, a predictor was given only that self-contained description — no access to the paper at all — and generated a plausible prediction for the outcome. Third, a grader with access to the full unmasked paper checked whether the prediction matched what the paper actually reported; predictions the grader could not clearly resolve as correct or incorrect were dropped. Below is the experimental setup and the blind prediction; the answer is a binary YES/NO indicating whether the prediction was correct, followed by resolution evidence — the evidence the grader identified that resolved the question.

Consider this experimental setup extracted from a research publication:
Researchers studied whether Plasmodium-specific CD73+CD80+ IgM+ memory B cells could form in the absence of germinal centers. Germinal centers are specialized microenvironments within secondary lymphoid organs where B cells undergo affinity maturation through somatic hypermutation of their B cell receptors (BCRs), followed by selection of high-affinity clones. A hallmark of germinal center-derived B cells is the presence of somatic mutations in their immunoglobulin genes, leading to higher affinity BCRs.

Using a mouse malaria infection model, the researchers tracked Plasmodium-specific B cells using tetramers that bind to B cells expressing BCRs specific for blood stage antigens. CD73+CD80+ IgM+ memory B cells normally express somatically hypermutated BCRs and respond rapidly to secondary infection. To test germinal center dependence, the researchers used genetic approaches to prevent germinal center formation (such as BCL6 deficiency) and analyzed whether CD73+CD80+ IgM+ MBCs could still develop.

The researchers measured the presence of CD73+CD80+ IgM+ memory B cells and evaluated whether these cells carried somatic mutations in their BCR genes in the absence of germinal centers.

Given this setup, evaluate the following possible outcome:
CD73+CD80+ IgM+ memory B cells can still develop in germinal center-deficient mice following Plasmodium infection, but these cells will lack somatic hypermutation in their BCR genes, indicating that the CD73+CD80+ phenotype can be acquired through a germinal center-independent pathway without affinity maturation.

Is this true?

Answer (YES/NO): NO